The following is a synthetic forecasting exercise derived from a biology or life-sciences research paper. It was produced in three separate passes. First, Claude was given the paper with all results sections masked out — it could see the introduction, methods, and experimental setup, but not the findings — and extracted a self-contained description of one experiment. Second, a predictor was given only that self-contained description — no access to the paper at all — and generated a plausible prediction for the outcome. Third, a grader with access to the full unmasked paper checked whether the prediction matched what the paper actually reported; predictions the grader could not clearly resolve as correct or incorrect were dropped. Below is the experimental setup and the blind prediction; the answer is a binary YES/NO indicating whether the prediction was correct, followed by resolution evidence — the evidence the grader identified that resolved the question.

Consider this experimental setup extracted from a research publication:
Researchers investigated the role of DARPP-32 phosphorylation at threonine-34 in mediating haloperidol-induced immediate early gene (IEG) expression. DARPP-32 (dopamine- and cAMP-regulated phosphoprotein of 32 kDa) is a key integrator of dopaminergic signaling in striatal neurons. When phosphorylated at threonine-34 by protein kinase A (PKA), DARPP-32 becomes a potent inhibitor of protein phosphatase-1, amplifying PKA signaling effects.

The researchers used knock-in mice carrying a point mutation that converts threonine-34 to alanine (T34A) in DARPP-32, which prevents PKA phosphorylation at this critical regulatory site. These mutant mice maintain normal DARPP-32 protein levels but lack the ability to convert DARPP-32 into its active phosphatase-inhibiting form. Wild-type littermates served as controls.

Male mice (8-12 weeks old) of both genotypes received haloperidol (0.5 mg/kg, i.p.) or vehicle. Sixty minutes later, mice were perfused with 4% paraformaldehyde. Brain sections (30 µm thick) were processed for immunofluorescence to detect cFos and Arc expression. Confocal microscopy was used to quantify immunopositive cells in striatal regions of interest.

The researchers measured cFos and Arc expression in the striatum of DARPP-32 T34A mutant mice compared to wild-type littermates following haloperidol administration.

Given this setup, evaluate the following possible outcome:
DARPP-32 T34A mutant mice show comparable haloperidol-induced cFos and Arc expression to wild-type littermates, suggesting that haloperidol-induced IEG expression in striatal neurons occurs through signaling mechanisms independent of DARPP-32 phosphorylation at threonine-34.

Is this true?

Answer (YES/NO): NO